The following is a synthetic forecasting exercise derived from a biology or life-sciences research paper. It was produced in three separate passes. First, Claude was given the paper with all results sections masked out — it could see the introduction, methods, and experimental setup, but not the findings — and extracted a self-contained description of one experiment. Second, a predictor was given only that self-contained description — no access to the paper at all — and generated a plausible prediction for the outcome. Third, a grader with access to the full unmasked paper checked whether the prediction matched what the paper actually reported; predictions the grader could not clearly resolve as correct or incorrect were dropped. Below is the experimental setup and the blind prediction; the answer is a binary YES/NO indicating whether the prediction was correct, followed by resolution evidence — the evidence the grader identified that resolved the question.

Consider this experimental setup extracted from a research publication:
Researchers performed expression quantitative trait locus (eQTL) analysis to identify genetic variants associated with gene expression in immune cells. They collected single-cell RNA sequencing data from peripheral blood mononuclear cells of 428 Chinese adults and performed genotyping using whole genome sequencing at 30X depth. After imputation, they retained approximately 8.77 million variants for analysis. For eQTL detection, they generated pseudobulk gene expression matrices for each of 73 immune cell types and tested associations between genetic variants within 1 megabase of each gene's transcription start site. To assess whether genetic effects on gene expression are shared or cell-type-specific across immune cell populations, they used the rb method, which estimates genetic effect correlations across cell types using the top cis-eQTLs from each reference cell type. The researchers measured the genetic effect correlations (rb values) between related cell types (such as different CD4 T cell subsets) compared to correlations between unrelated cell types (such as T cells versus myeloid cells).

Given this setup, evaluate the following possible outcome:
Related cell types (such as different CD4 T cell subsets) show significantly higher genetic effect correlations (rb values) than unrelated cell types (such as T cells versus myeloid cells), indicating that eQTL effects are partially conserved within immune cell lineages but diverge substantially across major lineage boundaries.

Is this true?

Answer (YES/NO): YES